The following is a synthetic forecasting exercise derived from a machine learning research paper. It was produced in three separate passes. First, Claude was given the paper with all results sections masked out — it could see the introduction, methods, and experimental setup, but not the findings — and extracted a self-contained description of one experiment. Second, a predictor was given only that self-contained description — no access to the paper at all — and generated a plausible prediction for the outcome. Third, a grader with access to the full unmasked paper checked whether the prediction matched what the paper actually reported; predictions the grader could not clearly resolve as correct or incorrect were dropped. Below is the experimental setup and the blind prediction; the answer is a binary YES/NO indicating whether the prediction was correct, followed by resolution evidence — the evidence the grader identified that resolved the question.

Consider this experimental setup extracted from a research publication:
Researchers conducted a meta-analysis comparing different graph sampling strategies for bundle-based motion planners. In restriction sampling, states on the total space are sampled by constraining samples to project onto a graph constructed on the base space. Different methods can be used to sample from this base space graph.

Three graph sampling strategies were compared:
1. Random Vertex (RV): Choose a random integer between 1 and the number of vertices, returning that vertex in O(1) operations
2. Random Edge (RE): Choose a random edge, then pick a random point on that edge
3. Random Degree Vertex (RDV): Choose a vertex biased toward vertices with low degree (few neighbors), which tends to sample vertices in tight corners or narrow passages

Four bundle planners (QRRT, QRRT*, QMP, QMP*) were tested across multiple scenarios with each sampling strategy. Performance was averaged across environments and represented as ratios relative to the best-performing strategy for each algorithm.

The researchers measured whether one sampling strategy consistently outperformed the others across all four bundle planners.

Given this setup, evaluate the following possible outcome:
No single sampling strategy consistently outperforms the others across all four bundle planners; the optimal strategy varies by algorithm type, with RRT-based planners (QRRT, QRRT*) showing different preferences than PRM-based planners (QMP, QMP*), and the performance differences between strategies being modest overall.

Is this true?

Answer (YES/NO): NO